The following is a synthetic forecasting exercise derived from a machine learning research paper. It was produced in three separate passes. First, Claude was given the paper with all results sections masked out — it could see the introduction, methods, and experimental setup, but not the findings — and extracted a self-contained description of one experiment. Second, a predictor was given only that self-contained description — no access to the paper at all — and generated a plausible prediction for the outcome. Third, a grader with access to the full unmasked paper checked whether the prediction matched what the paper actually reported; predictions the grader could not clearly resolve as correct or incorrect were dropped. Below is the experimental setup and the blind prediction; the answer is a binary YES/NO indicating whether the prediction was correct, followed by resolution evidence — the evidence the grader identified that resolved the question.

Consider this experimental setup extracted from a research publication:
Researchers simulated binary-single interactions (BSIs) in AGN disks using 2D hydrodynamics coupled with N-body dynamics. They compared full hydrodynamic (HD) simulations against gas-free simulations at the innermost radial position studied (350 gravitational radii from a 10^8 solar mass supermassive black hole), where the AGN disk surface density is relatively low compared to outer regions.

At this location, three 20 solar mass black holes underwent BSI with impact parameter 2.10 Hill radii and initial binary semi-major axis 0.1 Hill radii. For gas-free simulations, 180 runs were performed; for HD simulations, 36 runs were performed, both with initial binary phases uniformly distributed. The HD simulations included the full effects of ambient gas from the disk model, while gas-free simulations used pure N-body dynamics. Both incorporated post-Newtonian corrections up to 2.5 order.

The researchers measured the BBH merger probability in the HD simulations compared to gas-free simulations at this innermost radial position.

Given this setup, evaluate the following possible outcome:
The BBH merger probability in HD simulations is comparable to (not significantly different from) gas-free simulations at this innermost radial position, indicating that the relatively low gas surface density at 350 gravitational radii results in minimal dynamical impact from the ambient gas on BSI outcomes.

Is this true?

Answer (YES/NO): YES